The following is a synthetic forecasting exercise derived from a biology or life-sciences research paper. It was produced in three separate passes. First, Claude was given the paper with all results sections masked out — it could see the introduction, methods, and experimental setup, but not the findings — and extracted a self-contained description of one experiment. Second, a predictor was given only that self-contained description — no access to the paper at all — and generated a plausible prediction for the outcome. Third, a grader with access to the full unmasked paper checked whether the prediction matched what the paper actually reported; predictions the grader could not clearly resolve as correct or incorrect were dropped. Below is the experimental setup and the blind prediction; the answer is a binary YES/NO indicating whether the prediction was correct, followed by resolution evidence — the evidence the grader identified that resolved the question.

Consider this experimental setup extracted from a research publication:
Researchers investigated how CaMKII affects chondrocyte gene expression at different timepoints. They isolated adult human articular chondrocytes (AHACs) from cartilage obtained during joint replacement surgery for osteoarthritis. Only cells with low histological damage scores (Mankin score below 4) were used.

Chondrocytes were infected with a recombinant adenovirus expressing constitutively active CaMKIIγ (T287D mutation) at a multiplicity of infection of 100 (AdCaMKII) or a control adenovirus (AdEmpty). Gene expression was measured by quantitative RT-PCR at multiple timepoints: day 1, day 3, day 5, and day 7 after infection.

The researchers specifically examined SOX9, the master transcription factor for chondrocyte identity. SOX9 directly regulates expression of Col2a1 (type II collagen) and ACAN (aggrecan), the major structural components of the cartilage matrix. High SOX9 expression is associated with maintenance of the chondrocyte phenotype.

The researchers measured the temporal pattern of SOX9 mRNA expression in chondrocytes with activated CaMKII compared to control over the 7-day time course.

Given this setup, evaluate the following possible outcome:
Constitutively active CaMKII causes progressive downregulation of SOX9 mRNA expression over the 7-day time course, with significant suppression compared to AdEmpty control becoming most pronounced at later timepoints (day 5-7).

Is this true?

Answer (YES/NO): NO